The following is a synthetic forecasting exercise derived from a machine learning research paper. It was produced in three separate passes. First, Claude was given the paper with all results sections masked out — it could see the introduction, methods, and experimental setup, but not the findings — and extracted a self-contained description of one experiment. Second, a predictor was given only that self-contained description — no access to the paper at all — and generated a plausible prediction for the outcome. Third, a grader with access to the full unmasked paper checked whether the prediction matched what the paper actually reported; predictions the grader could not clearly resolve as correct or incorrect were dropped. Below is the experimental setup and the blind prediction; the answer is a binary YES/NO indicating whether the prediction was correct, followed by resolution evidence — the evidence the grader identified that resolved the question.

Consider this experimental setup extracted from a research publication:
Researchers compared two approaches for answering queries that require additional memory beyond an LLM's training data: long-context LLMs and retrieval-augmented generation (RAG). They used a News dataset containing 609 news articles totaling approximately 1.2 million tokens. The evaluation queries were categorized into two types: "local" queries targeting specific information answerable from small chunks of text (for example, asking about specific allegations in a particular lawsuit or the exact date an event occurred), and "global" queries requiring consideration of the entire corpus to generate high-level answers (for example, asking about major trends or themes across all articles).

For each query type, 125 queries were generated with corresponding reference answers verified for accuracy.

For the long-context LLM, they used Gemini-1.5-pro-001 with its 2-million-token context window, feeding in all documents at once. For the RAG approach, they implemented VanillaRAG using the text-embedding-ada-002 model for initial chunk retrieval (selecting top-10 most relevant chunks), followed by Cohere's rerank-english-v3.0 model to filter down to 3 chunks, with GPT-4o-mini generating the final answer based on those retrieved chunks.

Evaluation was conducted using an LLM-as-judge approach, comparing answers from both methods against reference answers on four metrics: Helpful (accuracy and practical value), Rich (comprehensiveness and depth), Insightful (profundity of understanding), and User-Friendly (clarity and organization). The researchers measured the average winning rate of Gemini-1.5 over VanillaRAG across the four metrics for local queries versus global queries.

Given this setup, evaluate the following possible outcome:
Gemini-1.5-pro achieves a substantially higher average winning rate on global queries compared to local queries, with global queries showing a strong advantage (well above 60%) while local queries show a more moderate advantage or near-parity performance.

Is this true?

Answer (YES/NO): NO